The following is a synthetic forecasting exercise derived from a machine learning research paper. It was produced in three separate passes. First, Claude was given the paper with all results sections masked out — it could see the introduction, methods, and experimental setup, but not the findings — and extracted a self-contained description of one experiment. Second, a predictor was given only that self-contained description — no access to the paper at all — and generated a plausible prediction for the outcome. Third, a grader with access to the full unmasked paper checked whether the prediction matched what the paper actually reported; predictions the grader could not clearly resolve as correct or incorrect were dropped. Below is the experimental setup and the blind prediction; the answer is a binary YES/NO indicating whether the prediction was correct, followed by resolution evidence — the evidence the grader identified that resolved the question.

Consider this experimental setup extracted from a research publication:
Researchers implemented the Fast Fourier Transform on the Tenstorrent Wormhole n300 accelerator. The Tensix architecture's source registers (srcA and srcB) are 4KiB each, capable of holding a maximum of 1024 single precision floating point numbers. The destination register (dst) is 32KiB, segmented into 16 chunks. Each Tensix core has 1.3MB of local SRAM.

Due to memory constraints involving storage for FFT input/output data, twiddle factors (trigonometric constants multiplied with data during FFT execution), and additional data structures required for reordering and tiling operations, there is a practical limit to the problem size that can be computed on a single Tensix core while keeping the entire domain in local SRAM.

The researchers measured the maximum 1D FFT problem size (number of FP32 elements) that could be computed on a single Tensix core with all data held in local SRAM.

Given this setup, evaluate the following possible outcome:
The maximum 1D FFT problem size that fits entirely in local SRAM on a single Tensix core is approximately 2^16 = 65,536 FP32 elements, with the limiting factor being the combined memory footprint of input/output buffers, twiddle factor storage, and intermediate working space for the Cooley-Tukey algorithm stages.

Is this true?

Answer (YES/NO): NO